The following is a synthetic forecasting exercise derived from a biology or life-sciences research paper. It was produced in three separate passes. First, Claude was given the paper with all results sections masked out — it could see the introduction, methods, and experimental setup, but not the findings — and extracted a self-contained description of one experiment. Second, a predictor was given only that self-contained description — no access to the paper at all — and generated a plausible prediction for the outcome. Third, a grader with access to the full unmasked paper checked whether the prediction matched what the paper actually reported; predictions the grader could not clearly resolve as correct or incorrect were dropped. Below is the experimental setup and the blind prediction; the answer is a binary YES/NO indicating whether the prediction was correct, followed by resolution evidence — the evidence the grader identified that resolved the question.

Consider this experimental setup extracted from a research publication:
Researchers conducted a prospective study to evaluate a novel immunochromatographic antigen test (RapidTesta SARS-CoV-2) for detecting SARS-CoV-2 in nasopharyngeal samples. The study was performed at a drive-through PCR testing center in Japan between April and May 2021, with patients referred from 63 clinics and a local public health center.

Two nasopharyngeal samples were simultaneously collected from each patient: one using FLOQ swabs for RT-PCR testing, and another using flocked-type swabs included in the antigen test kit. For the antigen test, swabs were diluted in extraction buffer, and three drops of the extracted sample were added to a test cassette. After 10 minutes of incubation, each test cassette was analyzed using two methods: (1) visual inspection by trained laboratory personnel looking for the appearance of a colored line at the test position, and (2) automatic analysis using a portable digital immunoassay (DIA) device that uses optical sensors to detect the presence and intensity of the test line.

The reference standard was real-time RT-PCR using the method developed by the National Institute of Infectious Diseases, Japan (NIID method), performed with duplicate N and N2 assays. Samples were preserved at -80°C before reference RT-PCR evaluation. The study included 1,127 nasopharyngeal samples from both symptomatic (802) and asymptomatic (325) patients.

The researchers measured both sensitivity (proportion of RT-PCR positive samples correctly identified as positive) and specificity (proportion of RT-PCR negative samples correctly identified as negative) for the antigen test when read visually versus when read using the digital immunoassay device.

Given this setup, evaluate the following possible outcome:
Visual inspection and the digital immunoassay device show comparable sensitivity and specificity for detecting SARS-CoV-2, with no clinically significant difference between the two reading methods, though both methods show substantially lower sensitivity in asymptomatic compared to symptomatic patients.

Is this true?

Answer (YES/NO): NO